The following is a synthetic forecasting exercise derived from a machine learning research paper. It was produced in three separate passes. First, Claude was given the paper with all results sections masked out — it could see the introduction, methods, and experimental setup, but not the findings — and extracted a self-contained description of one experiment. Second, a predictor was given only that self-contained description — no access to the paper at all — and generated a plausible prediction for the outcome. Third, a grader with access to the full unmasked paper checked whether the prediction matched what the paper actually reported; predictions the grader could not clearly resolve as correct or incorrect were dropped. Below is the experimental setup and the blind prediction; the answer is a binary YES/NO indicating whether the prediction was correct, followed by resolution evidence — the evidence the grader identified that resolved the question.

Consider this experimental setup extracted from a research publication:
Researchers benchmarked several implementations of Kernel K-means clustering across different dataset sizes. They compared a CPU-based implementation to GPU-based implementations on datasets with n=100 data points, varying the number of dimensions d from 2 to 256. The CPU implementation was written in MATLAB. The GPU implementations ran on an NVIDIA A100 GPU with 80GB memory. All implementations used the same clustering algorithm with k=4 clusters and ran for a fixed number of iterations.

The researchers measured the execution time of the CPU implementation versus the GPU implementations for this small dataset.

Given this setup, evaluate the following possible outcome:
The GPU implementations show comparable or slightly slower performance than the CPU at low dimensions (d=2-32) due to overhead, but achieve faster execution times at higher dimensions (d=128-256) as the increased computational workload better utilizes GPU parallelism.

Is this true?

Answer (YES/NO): NO